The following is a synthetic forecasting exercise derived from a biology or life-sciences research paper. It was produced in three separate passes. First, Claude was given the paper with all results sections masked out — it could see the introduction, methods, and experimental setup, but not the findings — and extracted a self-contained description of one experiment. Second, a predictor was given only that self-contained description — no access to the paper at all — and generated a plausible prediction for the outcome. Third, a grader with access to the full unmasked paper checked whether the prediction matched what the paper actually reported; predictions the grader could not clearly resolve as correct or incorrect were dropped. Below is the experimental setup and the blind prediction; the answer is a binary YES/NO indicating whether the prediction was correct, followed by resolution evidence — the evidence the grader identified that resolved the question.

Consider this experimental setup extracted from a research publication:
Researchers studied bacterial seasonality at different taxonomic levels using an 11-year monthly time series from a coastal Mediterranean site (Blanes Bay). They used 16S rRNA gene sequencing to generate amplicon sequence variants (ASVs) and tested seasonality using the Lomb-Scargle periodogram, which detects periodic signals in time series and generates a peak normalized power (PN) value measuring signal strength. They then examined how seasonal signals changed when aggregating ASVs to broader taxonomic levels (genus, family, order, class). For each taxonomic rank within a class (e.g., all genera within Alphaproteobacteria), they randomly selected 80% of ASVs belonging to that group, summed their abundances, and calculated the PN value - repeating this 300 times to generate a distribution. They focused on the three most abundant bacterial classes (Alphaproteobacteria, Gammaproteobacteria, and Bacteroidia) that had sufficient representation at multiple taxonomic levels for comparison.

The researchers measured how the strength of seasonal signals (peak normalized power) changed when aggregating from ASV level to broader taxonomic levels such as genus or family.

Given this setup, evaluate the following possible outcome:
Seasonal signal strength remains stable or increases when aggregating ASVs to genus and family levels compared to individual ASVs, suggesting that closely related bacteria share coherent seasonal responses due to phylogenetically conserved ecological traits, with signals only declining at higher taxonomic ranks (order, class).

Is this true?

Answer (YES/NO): NO